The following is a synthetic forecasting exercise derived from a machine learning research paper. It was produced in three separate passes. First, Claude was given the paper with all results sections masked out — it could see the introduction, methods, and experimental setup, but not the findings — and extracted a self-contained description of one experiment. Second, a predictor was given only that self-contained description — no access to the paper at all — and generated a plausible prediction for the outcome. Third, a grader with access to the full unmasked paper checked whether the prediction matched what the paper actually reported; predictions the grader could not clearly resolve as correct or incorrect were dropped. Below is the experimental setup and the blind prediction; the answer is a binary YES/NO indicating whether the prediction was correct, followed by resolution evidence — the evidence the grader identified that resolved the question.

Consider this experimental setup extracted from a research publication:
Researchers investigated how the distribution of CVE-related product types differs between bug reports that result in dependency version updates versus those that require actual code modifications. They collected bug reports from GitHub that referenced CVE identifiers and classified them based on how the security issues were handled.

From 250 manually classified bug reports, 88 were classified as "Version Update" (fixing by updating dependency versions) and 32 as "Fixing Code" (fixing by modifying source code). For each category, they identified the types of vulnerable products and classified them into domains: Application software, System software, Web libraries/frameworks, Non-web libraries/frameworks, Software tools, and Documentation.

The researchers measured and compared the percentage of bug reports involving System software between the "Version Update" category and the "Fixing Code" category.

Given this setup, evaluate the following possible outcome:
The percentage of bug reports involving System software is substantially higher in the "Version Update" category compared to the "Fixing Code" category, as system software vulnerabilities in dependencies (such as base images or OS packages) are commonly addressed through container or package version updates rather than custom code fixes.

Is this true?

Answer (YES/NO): YES